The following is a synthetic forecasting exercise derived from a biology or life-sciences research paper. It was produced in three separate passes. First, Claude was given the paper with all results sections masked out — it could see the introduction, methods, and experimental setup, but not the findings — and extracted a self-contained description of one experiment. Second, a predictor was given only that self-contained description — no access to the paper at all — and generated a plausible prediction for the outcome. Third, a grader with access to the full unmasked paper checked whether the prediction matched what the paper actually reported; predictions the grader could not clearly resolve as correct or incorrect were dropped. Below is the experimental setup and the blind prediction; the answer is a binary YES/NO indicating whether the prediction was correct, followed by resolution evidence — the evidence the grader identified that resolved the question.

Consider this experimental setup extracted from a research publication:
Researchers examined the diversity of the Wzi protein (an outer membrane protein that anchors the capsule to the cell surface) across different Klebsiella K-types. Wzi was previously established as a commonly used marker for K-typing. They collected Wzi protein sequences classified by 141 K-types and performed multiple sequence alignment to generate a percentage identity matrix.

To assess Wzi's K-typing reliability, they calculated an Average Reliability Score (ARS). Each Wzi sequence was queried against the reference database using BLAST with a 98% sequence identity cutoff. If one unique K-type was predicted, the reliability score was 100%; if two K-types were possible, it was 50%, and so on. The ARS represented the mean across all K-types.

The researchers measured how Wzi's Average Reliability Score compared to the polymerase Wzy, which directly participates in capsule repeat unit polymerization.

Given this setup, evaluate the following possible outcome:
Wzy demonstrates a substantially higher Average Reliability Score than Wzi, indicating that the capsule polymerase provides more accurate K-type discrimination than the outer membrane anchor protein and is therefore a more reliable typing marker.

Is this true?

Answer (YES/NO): YES